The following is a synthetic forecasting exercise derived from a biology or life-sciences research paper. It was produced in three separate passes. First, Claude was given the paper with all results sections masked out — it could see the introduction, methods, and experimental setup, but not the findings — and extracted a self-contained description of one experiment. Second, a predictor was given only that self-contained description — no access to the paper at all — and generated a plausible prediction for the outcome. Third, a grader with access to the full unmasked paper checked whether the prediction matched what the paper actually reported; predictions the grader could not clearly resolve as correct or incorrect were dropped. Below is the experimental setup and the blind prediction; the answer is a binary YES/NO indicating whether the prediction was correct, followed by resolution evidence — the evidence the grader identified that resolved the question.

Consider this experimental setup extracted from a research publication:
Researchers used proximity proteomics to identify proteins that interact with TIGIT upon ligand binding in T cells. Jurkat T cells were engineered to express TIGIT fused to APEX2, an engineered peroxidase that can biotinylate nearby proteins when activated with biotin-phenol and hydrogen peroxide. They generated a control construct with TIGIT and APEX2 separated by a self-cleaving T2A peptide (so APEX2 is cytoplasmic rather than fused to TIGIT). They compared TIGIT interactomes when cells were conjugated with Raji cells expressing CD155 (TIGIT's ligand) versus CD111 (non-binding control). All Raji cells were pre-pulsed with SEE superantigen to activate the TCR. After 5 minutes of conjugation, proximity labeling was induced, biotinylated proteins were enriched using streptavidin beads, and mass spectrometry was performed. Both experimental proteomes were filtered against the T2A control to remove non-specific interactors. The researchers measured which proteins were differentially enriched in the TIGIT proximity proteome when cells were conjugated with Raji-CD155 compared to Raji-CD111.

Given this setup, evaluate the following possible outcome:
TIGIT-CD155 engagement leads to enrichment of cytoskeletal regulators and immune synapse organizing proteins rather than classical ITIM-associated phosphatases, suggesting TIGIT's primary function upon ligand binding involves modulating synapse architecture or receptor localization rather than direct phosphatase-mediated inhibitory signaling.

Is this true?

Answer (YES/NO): YES